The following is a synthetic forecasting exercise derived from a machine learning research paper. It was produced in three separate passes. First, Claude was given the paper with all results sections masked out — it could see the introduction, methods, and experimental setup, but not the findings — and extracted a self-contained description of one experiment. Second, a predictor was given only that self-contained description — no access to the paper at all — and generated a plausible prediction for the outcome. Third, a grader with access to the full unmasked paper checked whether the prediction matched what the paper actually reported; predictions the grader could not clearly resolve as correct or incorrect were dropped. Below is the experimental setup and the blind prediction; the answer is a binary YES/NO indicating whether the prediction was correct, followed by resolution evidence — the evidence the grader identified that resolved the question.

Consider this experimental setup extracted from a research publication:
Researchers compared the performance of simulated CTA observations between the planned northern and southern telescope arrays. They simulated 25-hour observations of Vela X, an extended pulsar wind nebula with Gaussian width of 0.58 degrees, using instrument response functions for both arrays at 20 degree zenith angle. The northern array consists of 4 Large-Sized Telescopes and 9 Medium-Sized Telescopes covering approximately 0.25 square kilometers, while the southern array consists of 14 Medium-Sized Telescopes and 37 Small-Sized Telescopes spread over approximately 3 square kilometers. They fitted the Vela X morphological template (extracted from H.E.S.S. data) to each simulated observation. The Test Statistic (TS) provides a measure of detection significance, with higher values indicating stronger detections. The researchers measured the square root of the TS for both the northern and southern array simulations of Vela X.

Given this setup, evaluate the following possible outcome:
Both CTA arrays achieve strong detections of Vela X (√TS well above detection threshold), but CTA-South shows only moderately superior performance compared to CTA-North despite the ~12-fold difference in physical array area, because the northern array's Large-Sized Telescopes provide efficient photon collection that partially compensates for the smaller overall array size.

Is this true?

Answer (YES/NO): YES